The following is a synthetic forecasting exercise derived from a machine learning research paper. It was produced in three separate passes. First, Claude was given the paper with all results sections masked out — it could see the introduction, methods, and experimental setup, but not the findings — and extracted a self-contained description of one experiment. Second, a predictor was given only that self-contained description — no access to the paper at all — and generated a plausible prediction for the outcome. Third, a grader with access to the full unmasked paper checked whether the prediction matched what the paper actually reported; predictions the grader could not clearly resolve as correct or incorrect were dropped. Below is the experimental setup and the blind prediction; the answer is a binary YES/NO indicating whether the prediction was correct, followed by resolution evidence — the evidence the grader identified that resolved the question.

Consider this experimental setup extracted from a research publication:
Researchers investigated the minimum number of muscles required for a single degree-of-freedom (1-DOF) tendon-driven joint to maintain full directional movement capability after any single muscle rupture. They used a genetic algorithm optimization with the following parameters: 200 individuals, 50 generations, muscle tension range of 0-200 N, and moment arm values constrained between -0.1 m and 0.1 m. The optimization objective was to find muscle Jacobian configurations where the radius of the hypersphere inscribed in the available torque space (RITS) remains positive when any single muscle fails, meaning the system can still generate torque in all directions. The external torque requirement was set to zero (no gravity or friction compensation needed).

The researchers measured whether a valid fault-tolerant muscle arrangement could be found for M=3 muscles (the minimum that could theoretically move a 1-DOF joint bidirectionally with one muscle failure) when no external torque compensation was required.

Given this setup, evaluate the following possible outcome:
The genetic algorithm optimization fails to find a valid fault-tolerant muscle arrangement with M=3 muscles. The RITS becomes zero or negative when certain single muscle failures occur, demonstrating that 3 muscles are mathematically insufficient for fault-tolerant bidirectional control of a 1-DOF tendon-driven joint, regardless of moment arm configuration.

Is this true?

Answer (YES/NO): YES